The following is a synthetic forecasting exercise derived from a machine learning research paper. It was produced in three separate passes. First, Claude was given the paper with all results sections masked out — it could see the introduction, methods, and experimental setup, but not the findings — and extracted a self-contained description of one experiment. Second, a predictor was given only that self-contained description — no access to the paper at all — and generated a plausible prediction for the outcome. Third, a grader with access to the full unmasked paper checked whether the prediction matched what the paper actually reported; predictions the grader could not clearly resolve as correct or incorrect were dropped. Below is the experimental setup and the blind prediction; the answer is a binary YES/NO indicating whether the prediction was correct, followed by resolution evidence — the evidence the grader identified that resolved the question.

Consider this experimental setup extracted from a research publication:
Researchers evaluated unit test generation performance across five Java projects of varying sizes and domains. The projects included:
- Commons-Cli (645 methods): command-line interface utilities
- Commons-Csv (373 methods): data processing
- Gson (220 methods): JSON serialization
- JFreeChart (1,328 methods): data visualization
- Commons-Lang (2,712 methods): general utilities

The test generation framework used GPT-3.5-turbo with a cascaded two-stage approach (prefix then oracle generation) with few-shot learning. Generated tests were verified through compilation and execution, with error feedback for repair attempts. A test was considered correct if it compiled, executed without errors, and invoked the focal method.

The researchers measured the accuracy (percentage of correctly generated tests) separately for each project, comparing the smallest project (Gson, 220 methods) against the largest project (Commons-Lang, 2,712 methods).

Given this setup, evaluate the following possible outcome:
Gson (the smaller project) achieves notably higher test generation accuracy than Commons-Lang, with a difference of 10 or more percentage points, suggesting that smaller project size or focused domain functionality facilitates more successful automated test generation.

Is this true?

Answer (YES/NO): NO